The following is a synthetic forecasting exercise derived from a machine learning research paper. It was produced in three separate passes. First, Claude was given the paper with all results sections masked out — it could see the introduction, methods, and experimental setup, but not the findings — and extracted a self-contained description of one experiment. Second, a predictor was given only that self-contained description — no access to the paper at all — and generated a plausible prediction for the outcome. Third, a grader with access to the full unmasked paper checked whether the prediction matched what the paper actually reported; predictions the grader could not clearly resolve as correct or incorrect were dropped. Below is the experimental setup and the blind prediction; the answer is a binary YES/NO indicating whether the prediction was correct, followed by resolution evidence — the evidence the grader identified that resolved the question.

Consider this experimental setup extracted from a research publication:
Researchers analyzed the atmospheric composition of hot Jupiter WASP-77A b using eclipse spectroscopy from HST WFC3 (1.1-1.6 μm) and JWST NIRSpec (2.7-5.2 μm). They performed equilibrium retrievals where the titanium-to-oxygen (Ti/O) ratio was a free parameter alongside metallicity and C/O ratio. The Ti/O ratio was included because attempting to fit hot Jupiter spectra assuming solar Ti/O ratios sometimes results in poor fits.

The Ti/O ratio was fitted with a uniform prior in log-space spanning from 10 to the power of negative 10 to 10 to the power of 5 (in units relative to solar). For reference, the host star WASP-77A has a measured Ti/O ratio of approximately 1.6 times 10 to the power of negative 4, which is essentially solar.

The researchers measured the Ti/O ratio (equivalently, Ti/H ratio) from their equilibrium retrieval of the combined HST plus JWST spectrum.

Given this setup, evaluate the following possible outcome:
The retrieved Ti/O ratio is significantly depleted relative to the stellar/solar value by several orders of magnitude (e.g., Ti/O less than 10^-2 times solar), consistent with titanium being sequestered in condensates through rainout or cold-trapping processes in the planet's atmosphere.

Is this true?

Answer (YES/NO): NO